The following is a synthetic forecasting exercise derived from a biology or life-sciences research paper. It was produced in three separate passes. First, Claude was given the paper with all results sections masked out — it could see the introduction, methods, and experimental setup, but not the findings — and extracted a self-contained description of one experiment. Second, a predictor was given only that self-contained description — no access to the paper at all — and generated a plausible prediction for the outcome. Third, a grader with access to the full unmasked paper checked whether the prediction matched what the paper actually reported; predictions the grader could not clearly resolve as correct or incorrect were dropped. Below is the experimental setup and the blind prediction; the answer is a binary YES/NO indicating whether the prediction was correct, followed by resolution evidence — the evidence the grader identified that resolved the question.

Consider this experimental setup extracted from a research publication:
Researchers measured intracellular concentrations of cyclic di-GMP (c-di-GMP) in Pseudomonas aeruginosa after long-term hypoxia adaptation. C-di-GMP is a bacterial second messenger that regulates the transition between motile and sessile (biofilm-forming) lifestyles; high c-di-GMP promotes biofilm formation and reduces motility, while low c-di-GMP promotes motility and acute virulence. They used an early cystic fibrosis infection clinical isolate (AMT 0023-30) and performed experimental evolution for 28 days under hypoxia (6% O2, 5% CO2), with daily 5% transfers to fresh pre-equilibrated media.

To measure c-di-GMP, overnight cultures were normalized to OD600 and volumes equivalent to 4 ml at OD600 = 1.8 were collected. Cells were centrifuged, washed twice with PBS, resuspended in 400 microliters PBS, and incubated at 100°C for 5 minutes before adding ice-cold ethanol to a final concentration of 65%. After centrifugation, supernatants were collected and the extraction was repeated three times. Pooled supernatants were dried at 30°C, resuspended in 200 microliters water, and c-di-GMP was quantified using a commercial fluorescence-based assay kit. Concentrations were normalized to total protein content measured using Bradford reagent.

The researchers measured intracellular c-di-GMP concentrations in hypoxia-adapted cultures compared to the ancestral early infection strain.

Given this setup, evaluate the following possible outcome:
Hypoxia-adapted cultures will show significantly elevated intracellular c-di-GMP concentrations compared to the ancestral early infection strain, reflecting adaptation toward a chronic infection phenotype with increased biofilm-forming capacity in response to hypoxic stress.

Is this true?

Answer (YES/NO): NO